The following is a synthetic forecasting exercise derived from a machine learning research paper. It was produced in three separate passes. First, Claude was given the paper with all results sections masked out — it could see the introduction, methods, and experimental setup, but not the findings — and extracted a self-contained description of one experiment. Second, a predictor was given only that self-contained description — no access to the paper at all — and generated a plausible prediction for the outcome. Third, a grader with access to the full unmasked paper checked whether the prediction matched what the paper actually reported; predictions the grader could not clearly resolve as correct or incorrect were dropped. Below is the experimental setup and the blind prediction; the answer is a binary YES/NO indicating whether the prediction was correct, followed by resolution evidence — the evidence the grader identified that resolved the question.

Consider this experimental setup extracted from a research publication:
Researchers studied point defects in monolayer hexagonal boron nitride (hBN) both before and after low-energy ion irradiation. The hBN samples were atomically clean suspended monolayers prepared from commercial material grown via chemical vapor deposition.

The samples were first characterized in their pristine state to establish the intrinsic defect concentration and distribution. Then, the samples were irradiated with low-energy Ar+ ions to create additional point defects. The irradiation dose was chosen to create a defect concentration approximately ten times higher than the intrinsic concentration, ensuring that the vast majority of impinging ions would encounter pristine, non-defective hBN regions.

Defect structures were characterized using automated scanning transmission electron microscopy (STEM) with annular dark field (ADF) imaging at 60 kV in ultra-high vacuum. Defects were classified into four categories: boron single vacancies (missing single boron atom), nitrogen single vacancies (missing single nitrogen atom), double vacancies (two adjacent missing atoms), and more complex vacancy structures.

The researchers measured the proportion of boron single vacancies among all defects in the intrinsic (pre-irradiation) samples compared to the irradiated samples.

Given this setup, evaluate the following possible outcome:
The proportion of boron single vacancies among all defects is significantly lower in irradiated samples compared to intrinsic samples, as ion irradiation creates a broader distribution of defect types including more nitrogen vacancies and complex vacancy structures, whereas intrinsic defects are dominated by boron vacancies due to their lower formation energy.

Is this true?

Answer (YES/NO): NO